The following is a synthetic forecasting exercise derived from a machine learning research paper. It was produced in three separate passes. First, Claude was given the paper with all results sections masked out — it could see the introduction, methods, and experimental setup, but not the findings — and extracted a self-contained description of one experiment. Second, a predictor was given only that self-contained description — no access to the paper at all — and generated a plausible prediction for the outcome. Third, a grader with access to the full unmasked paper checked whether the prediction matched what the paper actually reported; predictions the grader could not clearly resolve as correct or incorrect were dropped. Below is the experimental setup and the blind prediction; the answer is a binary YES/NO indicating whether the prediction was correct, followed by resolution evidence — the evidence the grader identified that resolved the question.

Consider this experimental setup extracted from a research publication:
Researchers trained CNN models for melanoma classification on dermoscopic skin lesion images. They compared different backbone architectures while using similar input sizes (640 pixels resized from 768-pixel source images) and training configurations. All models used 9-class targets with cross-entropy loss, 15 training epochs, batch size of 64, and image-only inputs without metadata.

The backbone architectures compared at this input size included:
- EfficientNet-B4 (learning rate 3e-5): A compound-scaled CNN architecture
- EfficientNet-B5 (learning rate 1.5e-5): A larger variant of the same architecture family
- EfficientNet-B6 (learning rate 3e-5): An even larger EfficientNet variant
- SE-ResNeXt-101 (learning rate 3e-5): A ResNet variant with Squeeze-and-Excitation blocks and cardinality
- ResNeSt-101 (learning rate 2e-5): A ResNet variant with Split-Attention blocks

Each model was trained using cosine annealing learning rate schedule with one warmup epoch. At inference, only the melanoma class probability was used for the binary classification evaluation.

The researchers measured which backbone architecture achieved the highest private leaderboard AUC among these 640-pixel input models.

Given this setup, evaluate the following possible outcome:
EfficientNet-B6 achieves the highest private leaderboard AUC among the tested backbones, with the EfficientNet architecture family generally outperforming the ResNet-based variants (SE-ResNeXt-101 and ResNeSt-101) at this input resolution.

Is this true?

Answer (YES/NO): NO